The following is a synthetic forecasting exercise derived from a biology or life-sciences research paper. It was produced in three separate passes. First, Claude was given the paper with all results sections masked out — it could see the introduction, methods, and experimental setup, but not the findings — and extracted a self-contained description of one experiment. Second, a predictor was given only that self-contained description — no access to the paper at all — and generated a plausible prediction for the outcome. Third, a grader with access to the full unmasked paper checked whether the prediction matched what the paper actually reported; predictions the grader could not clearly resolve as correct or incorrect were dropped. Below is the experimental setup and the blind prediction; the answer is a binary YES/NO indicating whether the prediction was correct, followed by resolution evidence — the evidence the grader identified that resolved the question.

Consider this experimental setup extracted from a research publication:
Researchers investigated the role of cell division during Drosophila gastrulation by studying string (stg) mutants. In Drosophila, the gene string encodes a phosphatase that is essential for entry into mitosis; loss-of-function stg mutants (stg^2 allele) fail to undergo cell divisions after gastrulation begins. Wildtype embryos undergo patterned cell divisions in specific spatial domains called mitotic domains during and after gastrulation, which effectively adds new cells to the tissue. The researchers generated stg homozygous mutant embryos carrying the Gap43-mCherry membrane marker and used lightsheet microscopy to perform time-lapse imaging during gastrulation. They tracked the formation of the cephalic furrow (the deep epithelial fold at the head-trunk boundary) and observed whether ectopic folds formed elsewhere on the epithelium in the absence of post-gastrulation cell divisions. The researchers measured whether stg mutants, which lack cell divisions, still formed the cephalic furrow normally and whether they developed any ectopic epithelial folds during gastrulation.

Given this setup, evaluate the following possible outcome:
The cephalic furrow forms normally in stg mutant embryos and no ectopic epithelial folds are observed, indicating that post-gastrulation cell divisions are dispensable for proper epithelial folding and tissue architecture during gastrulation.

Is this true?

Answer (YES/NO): YES